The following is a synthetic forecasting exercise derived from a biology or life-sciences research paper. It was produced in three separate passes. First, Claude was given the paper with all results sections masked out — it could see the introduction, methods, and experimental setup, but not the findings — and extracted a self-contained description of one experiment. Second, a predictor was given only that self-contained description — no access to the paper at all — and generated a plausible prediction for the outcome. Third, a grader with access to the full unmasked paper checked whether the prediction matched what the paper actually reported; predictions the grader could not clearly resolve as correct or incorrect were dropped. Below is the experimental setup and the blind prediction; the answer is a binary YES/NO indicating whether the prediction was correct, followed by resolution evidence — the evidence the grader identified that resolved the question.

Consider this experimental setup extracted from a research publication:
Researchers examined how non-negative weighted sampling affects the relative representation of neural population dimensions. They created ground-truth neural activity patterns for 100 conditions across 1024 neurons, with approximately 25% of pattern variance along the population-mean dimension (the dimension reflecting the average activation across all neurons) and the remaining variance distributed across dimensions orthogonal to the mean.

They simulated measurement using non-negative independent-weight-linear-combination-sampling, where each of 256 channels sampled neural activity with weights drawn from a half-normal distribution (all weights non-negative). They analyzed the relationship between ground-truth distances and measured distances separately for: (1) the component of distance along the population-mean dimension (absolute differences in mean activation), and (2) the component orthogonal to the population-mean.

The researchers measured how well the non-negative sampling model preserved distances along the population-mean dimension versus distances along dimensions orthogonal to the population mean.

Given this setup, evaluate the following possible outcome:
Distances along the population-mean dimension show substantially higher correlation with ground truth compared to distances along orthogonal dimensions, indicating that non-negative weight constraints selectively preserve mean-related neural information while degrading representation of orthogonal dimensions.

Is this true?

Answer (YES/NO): NO